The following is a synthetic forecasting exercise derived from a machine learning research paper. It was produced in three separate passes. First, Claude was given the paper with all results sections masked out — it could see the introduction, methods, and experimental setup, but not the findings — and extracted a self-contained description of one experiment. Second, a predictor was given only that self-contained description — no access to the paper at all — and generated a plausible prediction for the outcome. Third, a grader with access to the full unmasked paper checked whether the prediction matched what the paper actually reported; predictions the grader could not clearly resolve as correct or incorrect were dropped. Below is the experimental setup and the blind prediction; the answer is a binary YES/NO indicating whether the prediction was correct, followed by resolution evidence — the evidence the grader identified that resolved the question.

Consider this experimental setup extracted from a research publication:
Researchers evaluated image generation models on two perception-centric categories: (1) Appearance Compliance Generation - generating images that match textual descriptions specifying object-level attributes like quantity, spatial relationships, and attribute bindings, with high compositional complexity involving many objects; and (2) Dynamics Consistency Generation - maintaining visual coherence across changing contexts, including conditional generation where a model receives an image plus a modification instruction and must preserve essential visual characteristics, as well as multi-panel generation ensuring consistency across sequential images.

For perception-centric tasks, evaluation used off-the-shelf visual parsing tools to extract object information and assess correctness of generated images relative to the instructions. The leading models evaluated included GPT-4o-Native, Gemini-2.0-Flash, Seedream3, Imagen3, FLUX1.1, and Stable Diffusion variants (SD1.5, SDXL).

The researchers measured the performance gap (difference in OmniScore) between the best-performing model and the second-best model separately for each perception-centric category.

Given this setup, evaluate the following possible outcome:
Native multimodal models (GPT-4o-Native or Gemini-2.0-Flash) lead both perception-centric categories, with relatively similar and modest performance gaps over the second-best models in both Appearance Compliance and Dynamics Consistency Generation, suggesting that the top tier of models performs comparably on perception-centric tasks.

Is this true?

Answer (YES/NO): NO